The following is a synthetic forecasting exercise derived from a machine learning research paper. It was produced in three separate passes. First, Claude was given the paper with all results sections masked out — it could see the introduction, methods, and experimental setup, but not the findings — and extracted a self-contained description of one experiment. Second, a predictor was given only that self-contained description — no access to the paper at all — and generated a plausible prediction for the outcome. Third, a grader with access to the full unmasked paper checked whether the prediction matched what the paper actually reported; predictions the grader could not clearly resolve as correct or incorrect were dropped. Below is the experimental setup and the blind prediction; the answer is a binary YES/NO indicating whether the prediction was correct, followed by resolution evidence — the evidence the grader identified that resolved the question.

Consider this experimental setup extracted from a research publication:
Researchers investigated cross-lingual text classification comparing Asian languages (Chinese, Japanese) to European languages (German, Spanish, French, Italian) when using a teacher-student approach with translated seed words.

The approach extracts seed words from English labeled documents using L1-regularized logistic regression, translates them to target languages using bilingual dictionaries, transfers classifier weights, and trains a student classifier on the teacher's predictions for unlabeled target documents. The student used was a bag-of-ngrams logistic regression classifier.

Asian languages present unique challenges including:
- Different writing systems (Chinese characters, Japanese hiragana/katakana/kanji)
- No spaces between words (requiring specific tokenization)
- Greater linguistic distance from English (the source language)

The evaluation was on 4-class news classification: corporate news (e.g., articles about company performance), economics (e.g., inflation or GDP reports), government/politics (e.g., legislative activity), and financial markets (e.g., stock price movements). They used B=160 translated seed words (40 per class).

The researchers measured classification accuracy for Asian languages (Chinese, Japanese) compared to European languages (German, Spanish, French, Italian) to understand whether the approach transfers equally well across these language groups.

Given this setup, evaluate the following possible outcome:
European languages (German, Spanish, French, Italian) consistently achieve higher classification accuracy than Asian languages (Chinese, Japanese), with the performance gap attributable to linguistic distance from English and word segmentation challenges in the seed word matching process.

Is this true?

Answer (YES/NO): NO